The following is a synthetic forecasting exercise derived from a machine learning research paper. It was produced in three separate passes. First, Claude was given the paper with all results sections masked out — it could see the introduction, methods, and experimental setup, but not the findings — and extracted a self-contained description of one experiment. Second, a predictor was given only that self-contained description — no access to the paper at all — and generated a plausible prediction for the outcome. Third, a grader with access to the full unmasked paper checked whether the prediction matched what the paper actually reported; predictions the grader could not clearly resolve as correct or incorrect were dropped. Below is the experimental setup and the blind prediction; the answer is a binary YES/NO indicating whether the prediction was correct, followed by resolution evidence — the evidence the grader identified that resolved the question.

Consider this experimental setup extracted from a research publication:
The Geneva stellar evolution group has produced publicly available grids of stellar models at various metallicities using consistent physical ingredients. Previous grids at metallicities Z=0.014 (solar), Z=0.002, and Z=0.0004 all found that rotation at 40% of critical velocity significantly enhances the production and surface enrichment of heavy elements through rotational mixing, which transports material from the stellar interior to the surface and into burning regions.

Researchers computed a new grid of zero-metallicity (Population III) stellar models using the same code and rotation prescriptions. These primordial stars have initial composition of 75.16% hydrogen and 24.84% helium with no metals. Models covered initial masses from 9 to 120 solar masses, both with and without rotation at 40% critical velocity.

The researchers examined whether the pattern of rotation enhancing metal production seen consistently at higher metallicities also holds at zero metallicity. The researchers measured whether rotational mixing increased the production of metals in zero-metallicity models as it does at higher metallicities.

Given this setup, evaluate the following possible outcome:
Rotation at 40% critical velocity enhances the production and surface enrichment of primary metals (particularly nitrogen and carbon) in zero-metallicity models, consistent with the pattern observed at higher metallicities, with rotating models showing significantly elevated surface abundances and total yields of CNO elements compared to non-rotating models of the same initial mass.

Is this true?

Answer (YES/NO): NO